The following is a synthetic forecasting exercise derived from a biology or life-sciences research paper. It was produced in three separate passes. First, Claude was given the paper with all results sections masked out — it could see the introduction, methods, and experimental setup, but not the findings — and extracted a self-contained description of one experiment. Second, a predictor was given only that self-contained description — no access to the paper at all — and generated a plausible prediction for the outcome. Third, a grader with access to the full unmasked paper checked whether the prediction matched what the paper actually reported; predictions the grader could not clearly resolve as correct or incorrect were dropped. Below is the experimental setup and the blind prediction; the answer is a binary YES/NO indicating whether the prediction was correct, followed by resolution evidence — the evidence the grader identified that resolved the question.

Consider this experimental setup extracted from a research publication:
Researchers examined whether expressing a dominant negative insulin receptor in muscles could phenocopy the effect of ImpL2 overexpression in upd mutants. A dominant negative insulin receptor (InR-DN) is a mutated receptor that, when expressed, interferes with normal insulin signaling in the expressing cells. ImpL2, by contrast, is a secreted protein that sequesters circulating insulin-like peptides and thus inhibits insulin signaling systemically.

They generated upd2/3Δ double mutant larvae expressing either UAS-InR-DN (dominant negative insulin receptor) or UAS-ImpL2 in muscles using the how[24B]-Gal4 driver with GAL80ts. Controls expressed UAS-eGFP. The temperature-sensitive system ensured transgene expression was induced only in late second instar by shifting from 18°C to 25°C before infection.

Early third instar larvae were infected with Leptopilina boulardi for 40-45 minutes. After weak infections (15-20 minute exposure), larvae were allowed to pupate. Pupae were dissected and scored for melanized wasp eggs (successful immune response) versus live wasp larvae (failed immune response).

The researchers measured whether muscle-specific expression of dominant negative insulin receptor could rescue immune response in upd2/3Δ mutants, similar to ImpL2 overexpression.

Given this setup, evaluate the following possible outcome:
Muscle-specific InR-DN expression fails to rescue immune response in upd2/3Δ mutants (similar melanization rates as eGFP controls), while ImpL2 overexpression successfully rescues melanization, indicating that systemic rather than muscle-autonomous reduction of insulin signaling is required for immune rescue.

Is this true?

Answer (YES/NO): NO